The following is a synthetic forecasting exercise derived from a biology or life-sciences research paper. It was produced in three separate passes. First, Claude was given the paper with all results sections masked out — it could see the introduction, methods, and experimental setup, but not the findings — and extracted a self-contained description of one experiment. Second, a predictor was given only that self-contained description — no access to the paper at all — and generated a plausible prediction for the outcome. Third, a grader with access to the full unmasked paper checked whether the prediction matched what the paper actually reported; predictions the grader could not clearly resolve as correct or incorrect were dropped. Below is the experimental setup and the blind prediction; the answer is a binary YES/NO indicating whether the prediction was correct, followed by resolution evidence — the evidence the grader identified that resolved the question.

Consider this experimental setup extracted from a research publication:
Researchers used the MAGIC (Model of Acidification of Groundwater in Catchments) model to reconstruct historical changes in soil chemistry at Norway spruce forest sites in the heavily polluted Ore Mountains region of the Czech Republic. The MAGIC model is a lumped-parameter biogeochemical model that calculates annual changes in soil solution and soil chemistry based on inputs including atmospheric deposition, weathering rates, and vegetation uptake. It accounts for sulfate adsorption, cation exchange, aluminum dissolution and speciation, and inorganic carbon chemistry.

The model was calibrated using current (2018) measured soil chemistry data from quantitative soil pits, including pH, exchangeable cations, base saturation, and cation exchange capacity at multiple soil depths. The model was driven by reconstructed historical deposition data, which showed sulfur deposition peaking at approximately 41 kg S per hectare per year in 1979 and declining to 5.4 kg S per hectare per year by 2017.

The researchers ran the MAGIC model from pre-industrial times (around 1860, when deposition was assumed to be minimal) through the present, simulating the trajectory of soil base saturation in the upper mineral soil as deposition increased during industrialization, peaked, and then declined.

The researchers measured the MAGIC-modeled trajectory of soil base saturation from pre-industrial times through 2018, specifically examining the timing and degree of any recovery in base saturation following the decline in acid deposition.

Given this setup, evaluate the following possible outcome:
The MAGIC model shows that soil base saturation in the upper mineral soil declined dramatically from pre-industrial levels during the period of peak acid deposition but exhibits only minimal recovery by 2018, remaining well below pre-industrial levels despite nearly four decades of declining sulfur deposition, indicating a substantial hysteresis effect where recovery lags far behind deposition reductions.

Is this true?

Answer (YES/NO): YES